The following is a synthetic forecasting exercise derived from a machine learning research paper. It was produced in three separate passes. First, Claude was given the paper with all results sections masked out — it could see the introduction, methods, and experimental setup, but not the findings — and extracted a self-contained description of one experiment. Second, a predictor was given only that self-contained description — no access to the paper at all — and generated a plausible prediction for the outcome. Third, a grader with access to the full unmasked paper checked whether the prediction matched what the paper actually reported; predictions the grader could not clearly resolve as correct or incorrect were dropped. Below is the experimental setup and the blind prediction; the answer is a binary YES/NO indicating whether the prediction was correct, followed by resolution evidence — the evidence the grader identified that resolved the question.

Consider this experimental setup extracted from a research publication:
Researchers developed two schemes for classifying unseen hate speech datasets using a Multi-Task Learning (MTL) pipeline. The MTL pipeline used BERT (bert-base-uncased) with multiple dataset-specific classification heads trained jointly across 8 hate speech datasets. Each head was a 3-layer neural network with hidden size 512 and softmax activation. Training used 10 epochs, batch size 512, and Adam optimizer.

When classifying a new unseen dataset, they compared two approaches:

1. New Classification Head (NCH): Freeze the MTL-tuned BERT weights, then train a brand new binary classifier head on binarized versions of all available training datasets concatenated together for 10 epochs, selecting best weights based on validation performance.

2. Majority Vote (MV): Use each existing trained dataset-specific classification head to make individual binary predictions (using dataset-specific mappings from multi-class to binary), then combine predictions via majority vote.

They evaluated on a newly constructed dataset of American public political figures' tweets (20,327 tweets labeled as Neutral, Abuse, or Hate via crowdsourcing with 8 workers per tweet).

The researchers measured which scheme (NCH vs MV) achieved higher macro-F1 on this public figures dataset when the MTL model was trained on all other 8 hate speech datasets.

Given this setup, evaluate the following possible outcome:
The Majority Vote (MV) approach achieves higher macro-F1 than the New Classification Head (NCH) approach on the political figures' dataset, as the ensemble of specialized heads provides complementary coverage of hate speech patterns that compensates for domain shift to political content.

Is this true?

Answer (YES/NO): YES